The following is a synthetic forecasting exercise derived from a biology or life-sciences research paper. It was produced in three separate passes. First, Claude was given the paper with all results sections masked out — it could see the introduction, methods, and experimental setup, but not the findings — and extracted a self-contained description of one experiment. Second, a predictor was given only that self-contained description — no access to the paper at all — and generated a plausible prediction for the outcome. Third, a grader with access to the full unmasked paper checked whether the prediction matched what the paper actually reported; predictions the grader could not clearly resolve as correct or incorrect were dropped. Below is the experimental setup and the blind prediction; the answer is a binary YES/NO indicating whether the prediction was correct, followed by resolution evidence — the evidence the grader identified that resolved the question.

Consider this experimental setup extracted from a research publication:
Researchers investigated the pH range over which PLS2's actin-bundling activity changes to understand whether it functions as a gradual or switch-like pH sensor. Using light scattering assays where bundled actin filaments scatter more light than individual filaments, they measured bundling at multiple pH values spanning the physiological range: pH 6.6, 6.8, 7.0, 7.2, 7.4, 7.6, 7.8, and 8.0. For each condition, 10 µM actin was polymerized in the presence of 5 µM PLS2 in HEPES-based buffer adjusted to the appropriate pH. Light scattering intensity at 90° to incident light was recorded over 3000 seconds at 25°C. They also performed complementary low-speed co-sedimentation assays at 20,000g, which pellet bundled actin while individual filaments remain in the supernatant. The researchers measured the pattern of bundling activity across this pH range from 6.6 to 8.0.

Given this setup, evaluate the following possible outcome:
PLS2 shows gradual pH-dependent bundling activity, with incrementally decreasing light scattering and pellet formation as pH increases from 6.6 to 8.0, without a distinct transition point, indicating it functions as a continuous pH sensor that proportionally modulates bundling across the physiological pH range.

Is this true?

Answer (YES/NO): NO